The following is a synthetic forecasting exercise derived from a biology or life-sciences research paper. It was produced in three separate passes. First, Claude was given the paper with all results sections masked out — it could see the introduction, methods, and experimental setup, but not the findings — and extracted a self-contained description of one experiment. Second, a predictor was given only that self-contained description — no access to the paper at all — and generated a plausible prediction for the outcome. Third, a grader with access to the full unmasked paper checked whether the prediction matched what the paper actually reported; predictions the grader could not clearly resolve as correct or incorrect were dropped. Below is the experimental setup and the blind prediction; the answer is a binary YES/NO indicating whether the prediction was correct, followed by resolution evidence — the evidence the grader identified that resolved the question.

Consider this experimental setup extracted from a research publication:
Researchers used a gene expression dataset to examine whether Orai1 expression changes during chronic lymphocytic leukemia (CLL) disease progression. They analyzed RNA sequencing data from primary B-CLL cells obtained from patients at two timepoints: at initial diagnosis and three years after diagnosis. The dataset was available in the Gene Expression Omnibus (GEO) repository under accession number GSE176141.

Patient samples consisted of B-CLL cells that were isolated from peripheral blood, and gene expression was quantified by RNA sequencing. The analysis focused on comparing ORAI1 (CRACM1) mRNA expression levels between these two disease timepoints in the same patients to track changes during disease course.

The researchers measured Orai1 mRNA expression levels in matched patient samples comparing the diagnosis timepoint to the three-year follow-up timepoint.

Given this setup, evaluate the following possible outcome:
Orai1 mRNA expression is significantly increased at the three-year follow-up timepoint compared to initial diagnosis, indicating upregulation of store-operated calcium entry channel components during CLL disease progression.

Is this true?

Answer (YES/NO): YES